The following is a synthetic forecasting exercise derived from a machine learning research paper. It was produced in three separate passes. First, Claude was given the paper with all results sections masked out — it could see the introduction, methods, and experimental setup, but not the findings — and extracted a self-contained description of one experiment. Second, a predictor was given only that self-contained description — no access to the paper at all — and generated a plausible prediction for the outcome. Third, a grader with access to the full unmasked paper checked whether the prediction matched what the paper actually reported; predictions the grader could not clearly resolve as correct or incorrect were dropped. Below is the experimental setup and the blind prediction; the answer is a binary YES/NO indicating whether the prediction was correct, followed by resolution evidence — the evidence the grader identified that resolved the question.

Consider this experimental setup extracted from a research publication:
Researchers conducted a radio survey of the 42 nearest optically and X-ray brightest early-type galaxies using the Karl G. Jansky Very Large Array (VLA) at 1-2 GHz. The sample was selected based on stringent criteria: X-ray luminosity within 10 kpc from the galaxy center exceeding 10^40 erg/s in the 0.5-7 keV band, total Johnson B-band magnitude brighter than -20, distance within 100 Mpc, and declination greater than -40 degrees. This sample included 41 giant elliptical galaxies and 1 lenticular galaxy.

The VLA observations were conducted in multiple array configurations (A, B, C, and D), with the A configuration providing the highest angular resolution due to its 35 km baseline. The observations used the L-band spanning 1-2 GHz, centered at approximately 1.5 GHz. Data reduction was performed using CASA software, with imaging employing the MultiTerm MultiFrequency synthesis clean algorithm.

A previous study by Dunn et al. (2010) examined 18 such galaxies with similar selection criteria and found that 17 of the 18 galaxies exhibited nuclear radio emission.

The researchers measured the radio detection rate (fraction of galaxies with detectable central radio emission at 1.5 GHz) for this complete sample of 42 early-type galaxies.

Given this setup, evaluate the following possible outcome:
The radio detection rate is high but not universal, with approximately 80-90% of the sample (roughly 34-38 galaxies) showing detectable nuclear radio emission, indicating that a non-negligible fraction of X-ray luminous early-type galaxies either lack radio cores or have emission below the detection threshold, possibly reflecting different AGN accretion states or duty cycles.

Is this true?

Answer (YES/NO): NO